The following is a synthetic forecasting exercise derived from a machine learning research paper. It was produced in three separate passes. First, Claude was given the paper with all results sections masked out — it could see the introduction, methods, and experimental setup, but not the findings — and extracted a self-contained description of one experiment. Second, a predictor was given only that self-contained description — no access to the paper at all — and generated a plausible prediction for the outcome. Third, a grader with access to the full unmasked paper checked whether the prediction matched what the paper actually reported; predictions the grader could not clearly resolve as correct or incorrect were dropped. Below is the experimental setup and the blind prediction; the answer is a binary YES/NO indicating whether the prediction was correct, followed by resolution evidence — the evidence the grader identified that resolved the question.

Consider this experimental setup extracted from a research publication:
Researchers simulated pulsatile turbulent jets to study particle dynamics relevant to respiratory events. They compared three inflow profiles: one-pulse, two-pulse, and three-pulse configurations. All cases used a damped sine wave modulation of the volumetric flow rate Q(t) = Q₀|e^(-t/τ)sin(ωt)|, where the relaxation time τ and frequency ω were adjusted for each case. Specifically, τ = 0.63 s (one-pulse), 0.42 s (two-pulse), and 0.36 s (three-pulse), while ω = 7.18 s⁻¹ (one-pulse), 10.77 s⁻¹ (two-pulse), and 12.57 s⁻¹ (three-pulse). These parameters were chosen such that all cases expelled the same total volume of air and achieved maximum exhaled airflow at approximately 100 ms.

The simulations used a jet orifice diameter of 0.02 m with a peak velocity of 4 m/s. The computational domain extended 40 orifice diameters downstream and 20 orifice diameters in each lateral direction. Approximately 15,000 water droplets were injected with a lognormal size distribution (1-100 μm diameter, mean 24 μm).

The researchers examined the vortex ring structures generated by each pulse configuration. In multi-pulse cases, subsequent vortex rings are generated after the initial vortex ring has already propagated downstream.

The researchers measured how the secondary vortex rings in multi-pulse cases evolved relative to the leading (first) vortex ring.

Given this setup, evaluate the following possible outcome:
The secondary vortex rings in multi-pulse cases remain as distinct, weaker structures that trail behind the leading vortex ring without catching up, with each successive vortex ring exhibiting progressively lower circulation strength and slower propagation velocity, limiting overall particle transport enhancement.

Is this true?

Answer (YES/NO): NO